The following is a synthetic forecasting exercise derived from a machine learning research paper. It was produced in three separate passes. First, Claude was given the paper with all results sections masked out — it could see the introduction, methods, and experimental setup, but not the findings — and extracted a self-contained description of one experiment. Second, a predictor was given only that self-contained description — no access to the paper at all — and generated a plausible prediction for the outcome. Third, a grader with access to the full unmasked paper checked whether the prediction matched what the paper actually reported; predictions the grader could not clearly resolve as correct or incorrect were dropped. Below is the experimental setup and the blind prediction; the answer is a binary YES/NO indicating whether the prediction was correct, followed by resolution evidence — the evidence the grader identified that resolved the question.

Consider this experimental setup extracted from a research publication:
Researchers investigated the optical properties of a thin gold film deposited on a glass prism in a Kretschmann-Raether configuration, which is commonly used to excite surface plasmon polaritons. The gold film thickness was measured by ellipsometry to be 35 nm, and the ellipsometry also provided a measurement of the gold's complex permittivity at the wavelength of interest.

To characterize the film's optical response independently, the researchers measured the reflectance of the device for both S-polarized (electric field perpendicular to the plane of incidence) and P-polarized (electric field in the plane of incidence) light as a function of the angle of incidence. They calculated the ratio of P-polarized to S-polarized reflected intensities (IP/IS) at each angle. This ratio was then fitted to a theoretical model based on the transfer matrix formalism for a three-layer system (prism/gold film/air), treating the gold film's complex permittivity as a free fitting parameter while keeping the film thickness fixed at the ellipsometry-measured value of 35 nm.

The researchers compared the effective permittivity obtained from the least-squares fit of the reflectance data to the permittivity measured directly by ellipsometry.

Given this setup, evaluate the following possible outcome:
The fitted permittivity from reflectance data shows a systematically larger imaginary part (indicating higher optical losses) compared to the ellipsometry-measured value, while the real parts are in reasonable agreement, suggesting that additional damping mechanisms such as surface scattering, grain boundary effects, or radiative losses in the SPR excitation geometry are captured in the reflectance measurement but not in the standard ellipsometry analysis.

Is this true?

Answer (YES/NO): NO